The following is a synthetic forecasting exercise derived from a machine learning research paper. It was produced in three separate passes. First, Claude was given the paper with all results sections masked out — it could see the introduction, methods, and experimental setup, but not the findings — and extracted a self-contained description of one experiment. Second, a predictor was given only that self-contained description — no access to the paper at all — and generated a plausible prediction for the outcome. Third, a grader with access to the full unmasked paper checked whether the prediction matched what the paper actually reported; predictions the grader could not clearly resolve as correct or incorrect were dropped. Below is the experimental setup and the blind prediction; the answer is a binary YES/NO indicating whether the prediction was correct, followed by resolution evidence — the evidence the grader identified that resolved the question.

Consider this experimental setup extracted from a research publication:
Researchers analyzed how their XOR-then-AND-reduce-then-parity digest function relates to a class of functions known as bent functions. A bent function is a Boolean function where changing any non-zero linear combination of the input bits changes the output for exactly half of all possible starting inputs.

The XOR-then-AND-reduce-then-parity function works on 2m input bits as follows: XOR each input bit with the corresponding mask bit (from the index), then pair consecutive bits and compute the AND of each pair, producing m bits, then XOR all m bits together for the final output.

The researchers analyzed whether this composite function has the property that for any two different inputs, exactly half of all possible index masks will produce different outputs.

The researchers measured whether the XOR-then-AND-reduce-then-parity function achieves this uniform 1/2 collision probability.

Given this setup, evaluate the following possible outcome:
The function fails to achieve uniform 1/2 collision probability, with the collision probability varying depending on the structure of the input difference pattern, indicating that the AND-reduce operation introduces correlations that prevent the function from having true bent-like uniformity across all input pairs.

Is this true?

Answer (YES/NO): NO